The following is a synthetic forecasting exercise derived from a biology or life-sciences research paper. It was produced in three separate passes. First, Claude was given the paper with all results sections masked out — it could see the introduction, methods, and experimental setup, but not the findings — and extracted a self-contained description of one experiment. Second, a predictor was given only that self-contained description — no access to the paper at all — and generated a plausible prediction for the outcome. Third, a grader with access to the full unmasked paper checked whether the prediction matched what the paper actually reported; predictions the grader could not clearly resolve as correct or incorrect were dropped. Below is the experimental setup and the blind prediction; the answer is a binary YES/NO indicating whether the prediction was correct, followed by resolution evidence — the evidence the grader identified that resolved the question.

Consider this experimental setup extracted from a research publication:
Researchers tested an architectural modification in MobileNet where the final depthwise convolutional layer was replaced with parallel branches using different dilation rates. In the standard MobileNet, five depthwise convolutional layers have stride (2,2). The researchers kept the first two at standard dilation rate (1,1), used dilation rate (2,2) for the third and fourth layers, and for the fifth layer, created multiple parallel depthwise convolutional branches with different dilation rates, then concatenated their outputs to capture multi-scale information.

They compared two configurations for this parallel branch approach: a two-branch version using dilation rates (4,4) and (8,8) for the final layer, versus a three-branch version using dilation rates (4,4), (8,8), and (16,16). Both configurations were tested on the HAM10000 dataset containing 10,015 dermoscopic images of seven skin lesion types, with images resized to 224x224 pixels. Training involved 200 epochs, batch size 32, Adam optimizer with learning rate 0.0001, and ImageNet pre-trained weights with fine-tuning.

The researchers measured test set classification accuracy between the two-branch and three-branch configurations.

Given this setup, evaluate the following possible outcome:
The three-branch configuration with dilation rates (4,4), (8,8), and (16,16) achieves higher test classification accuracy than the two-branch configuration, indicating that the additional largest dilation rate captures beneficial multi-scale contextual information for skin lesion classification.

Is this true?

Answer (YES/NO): YES